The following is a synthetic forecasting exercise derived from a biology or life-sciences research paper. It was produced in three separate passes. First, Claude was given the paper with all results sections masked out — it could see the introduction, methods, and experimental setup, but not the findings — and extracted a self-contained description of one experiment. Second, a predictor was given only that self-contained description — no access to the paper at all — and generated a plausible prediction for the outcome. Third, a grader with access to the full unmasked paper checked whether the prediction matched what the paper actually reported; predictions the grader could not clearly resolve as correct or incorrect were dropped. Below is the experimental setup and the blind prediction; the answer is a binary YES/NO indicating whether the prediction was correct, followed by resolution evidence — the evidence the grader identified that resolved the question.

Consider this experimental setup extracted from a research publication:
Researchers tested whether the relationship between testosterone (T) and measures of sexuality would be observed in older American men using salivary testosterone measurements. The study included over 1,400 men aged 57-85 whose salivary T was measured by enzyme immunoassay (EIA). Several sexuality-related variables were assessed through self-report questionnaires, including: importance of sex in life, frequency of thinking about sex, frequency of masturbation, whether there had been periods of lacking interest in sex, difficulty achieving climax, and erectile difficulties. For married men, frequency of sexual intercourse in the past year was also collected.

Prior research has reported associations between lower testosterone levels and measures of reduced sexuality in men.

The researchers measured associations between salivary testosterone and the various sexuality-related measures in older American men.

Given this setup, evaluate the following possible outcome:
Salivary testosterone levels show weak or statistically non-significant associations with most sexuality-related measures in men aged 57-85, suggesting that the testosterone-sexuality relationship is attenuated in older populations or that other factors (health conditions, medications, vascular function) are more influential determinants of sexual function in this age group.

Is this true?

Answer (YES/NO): NO